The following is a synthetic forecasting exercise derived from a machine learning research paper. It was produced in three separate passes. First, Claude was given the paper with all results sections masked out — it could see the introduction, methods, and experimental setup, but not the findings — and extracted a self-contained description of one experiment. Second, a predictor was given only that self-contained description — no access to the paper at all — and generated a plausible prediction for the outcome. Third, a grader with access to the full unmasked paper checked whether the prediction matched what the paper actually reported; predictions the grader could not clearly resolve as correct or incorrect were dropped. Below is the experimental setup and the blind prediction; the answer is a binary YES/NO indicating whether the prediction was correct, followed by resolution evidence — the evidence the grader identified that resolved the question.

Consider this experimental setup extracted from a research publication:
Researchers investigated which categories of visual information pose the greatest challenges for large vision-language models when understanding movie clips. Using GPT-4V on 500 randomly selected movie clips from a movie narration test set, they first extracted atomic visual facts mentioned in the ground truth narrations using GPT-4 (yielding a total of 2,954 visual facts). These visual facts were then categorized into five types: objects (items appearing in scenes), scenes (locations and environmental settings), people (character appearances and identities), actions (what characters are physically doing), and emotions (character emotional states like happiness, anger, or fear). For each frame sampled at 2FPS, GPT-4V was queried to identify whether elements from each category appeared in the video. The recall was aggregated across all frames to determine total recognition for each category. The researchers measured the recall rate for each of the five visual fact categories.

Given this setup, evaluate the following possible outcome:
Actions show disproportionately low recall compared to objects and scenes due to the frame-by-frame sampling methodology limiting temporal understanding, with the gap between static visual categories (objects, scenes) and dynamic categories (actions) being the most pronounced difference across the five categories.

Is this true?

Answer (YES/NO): NO